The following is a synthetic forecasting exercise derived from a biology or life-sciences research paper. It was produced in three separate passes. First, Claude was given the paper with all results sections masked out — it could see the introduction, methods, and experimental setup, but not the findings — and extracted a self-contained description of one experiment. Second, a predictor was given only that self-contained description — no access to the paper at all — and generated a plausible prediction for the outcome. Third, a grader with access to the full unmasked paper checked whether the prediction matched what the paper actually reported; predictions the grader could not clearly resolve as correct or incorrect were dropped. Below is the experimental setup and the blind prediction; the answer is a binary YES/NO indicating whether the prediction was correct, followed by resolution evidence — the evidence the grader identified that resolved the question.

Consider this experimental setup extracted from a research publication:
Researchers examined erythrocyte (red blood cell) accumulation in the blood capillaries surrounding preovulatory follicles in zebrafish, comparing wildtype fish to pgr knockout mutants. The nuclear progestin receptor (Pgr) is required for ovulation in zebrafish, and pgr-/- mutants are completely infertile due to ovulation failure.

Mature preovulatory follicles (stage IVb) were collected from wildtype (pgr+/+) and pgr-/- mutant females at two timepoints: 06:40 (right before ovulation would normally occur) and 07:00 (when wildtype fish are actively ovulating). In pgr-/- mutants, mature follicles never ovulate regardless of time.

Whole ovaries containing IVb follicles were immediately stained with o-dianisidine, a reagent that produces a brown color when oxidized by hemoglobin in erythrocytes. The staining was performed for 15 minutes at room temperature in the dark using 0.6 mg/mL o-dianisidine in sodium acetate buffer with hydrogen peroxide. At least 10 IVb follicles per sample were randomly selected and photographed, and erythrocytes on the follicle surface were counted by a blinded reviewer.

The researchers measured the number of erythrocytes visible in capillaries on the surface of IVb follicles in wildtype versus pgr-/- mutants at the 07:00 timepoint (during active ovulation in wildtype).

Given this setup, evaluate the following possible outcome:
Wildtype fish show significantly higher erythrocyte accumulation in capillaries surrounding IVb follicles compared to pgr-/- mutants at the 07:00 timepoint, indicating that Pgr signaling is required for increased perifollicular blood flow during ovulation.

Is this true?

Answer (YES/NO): NO